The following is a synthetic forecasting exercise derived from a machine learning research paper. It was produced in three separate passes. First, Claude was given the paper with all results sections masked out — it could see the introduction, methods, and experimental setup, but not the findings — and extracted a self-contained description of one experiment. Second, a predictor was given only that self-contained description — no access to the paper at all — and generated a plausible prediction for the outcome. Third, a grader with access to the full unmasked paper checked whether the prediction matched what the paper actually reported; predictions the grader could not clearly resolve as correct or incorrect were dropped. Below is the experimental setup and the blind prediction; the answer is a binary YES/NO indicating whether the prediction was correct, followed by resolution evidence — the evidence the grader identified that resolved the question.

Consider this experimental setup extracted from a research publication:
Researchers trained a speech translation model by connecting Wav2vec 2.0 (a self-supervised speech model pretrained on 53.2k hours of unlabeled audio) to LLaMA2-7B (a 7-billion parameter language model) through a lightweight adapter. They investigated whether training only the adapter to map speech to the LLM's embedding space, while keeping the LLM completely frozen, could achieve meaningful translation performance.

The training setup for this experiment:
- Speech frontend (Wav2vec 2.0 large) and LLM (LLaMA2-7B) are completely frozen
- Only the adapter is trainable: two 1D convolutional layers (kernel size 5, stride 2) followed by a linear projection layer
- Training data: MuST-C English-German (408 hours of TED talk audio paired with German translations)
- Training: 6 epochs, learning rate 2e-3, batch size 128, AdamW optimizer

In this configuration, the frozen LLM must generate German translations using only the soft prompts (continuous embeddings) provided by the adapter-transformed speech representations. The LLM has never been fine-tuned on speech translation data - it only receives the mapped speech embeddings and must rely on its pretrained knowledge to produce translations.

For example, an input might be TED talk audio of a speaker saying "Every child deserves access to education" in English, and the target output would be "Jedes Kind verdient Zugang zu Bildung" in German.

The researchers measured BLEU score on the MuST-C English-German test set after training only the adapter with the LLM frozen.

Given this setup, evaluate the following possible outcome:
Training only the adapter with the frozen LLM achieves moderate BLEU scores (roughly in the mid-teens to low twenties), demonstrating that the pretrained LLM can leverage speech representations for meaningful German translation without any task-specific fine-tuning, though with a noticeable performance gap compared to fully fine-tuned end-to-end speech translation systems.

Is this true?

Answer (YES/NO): NO